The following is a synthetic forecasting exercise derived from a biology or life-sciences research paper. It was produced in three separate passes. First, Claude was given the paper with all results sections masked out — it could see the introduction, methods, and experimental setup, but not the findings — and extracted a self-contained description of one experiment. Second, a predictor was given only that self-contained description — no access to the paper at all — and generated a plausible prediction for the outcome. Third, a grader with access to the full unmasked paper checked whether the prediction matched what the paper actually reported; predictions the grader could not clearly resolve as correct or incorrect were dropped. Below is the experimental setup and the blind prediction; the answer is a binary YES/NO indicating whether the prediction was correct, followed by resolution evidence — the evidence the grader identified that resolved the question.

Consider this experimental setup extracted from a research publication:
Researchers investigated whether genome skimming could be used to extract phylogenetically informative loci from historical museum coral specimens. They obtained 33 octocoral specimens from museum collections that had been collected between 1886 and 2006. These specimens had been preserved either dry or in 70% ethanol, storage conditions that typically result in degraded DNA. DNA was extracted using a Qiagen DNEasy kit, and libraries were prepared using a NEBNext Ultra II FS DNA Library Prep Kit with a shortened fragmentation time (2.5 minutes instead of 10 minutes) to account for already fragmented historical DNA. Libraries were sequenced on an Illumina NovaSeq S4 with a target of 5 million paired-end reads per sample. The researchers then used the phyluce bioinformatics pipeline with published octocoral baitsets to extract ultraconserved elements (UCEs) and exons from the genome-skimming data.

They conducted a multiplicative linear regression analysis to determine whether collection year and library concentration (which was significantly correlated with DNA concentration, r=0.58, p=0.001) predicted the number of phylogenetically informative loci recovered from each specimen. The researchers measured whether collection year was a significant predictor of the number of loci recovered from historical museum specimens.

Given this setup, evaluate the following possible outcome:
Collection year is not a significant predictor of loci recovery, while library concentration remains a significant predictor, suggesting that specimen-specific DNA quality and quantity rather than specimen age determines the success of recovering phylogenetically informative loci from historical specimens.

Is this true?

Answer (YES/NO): NO